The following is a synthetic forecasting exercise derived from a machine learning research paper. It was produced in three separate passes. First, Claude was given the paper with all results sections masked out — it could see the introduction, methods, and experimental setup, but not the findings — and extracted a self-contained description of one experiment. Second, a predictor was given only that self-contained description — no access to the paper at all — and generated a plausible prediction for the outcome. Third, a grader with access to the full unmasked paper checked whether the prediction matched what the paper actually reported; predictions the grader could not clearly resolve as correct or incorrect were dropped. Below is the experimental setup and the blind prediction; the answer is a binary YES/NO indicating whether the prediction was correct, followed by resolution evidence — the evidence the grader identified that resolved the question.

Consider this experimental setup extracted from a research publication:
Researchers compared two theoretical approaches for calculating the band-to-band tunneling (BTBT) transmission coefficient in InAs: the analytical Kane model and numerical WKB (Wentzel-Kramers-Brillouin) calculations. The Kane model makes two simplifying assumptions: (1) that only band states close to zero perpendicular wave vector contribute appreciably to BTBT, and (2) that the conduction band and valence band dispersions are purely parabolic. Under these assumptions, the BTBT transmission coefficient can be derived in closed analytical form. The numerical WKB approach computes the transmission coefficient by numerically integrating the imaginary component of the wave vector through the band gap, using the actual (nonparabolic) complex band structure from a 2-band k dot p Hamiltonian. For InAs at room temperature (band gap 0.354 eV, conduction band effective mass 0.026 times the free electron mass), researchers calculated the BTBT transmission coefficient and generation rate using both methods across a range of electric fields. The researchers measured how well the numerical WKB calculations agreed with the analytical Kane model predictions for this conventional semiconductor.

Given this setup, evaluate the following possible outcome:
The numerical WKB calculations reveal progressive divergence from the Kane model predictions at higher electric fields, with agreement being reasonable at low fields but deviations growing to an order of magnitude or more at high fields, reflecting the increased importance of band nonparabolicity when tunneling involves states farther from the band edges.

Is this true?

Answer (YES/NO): NO